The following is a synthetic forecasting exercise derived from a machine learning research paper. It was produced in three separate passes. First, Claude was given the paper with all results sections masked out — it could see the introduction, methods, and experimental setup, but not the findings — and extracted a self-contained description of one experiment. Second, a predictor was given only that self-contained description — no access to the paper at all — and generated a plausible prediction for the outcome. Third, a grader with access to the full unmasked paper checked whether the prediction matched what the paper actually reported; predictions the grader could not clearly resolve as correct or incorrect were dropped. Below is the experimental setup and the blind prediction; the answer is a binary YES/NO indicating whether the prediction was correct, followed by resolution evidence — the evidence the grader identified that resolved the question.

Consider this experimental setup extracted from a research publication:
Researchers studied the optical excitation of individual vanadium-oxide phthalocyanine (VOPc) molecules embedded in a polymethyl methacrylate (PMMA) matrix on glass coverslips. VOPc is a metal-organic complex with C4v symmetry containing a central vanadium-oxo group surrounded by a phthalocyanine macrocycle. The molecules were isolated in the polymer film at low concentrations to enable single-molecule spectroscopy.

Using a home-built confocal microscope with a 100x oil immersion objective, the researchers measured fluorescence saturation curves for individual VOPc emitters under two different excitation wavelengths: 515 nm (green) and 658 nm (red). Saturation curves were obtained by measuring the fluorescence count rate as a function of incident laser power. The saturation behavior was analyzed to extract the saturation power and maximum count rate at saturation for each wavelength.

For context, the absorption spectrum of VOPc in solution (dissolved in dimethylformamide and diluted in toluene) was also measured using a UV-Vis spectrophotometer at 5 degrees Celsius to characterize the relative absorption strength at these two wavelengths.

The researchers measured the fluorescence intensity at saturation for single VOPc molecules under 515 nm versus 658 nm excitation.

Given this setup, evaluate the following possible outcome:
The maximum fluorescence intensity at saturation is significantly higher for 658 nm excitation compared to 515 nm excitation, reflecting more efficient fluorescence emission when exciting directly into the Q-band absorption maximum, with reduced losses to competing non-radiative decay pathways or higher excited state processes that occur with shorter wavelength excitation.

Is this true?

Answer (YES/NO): YES